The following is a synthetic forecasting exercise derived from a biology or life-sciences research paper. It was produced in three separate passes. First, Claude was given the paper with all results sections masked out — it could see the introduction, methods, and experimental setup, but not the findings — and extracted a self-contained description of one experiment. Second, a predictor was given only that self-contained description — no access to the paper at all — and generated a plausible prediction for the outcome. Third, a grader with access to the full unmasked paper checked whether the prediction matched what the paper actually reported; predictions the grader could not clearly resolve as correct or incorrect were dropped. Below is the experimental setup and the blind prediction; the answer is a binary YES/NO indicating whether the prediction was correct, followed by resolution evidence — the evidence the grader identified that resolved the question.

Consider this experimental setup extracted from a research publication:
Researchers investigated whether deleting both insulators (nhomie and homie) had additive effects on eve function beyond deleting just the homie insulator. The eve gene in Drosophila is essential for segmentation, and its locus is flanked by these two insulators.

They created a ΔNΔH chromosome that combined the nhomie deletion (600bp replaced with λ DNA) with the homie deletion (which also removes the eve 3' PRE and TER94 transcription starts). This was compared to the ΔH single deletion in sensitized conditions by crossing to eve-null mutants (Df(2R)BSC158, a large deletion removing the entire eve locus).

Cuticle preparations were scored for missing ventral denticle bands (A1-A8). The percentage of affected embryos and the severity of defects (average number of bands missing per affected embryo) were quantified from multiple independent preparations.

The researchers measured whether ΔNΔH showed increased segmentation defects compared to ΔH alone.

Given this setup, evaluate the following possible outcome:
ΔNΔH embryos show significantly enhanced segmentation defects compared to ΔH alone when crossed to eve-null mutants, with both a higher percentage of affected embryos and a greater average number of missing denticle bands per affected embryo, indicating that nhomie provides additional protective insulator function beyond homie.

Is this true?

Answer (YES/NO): YES